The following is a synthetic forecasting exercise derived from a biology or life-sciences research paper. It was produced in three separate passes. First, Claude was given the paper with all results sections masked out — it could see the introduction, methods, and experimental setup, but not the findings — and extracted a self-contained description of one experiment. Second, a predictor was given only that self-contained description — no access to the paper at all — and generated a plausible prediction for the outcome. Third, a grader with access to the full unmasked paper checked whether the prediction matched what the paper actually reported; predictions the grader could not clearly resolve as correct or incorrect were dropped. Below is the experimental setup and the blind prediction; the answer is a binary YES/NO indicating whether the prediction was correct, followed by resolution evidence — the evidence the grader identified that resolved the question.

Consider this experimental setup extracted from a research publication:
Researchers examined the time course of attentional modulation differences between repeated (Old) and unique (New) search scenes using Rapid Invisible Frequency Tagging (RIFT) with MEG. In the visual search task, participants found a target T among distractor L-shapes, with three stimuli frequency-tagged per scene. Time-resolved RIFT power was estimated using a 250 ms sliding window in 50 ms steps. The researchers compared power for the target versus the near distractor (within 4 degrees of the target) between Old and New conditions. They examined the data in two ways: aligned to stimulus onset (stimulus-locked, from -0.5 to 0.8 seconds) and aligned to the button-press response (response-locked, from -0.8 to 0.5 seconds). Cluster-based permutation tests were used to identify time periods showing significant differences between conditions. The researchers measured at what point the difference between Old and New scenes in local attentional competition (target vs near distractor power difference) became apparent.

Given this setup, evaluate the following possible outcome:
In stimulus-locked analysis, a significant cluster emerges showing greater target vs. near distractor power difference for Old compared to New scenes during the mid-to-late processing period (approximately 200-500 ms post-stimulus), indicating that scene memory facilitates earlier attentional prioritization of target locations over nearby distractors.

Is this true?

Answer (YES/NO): NO